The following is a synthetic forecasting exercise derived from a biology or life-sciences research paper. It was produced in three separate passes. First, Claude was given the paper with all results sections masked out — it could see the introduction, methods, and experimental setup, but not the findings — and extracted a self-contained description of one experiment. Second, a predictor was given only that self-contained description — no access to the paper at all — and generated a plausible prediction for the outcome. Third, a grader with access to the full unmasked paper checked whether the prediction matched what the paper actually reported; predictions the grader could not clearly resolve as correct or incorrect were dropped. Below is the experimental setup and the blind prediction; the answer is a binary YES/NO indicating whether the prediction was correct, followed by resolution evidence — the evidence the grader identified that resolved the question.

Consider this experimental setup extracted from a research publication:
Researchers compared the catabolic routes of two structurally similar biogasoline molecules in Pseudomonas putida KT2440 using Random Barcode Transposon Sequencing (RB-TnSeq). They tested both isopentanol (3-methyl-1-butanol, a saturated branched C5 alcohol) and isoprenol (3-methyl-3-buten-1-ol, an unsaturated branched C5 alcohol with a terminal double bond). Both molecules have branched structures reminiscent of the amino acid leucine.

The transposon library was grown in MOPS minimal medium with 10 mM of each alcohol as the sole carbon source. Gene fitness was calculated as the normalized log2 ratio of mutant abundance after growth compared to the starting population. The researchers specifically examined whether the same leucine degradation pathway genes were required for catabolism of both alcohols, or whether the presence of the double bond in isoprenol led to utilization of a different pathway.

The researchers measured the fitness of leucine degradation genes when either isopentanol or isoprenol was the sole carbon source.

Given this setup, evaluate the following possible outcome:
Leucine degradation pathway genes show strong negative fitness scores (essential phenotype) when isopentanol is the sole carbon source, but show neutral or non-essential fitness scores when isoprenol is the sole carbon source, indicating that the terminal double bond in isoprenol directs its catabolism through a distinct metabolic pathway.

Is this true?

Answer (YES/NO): NO